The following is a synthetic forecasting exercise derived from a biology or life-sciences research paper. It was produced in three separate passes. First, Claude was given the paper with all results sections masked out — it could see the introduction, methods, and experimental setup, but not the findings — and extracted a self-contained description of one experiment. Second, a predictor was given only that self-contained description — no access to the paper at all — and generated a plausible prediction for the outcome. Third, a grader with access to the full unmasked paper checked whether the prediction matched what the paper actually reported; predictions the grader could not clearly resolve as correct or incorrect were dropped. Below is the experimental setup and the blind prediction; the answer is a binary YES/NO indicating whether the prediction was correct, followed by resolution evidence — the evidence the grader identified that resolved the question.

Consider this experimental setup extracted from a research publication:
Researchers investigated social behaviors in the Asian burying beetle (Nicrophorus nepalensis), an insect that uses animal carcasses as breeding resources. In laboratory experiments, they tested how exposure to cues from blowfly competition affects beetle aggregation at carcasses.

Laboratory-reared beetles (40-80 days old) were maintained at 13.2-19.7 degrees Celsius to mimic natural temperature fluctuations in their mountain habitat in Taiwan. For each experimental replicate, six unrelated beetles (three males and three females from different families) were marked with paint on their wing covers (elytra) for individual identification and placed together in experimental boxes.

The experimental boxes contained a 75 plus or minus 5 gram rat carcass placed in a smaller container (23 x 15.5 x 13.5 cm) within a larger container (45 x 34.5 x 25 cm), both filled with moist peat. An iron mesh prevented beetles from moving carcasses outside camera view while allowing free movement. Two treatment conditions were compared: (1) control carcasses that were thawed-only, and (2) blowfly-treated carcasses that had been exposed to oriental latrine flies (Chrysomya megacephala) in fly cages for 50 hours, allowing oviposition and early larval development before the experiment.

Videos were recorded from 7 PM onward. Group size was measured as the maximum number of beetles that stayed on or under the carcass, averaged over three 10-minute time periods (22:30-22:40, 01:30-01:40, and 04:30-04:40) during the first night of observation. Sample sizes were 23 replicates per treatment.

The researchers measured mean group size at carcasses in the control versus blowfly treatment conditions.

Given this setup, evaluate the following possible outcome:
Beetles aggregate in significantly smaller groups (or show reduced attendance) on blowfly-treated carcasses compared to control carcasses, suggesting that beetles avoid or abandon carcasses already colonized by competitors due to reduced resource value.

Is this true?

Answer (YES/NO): NO